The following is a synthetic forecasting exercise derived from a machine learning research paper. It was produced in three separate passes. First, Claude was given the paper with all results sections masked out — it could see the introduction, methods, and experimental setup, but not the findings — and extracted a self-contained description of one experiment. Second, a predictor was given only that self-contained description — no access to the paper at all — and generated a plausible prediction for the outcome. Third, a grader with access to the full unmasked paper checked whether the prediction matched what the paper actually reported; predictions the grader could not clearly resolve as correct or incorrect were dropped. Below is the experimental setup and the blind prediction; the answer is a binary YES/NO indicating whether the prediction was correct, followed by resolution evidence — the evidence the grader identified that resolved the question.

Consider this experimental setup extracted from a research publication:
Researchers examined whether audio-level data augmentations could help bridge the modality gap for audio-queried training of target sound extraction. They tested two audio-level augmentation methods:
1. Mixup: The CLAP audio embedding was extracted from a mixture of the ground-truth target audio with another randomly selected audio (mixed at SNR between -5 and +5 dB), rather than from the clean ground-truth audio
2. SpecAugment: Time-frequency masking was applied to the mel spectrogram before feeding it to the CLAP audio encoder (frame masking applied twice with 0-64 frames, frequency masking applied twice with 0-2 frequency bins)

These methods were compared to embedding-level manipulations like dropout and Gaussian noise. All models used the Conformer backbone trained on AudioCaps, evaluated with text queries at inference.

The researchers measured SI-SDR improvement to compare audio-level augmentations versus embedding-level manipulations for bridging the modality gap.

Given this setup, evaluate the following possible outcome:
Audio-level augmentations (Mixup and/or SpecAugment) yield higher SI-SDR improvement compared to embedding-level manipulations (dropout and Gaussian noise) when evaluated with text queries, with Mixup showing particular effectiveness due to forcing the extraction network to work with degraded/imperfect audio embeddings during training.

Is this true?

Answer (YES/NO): NO